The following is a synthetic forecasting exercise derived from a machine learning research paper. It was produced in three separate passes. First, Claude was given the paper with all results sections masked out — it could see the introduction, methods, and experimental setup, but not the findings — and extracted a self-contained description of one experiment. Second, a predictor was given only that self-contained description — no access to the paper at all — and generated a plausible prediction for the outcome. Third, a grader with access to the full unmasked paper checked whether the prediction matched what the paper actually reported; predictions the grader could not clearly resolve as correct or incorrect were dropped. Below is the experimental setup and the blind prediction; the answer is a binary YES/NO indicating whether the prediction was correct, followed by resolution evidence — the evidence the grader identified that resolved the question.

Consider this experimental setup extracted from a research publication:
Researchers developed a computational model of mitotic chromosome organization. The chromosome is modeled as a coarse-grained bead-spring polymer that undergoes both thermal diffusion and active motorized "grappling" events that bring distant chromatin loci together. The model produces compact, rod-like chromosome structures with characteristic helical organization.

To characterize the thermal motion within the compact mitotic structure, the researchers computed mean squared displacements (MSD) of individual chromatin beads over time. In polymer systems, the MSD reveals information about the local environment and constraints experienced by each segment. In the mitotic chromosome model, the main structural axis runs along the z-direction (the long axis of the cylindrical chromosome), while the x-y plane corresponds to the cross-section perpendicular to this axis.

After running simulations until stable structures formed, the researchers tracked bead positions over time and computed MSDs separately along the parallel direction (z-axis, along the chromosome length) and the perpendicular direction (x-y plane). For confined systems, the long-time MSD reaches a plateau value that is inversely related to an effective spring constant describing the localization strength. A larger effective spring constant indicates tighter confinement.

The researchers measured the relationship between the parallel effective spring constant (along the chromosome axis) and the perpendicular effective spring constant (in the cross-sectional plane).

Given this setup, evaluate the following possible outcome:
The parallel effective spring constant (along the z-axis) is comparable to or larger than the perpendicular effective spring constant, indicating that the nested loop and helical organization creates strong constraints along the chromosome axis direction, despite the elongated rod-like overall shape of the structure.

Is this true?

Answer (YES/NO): NO